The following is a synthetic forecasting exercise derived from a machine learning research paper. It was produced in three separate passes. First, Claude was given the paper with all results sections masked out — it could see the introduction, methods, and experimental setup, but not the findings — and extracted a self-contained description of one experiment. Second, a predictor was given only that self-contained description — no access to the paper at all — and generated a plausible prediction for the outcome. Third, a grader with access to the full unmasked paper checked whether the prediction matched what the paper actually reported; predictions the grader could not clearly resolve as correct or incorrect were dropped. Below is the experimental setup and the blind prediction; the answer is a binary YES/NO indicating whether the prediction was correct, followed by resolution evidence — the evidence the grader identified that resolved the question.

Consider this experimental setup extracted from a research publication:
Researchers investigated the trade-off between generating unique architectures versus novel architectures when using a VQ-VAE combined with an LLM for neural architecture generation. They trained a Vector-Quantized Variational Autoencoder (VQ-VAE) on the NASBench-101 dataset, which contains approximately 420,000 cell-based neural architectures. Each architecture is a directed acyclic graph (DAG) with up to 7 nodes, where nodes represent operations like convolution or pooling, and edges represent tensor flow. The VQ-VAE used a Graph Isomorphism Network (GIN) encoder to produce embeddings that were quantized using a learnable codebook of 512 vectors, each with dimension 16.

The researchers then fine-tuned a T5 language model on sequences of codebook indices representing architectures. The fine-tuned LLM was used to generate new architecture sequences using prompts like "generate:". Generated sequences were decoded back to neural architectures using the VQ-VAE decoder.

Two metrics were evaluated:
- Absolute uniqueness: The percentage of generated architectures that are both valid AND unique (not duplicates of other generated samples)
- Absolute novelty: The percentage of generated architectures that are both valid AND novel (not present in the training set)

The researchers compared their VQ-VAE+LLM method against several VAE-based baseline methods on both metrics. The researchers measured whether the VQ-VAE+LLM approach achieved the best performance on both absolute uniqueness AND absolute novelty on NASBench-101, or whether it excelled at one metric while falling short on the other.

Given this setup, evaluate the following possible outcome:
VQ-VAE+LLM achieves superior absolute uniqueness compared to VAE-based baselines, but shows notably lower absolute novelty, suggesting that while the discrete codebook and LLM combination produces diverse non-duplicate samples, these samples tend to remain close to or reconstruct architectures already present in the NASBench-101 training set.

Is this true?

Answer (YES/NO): YES